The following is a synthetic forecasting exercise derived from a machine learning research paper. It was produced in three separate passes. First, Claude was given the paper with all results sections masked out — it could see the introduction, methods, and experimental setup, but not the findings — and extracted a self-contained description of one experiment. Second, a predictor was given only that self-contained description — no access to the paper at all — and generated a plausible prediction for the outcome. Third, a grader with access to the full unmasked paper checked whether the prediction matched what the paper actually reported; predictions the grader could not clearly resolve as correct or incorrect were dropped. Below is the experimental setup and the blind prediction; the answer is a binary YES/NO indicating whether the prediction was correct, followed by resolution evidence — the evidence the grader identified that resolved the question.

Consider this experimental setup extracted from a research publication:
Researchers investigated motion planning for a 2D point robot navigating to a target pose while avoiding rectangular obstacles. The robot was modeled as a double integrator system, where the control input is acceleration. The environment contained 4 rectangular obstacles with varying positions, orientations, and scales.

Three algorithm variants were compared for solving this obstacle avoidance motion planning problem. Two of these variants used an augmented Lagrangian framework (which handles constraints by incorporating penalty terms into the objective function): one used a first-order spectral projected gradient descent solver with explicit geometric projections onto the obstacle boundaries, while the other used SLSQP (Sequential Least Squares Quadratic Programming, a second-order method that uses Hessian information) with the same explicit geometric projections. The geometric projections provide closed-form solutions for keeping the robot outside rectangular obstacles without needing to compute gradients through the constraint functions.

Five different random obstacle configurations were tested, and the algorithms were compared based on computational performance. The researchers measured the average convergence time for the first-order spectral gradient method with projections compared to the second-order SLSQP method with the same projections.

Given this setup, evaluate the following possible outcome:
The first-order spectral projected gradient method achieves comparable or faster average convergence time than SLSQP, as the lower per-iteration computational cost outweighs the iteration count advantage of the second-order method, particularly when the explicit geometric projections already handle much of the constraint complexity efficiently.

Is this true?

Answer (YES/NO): YES